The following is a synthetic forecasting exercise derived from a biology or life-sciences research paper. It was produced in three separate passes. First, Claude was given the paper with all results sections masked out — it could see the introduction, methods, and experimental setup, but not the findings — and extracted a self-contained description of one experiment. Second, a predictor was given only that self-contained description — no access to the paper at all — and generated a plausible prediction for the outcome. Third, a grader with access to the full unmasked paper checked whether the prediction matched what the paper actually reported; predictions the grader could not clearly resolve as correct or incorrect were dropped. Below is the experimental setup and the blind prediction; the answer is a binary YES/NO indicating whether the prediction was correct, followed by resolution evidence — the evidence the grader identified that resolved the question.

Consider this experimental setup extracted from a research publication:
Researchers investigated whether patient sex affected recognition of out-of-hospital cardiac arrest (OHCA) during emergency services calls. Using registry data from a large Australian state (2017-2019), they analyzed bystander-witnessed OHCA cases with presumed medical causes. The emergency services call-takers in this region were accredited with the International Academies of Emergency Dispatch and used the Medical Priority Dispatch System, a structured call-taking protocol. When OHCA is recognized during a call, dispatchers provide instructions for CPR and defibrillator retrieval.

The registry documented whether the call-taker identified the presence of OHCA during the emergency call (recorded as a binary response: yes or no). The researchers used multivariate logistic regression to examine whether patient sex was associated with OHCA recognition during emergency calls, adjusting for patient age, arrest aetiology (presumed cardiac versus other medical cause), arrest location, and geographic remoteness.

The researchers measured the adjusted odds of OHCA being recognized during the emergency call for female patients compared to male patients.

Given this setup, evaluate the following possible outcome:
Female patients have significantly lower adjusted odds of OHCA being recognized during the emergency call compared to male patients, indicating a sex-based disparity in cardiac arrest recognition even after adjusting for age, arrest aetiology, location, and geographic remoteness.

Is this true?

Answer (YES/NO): NO